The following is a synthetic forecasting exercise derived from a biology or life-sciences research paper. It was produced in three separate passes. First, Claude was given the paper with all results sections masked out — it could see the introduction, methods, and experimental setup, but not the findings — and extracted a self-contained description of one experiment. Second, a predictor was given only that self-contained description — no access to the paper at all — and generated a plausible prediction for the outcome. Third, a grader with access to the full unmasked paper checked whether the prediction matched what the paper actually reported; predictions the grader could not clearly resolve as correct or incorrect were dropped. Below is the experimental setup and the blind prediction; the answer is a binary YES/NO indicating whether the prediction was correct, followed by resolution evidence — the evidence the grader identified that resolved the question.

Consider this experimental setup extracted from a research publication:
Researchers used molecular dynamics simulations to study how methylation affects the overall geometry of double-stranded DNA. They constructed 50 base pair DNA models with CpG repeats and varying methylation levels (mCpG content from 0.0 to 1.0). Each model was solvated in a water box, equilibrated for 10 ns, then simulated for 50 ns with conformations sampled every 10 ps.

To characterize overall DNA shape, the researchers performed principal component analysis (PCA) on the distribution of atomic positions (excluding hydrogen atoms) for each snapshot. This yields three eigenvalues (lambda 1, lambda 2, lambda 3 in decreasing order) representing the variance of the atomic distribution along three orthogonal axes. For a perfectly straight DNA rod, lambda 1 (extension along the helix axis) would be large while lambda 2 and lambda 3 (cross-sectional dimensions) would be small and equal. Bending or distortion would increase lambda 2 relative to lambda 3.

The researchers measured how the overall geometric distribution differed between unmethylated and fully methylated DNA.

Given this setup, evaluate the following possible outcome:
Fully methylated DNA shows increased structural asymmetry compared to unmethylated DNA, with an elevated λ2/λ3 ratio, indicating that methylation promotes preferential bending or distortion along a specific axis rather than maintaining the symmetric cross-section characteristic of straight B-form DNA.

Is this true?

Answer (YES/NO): NO